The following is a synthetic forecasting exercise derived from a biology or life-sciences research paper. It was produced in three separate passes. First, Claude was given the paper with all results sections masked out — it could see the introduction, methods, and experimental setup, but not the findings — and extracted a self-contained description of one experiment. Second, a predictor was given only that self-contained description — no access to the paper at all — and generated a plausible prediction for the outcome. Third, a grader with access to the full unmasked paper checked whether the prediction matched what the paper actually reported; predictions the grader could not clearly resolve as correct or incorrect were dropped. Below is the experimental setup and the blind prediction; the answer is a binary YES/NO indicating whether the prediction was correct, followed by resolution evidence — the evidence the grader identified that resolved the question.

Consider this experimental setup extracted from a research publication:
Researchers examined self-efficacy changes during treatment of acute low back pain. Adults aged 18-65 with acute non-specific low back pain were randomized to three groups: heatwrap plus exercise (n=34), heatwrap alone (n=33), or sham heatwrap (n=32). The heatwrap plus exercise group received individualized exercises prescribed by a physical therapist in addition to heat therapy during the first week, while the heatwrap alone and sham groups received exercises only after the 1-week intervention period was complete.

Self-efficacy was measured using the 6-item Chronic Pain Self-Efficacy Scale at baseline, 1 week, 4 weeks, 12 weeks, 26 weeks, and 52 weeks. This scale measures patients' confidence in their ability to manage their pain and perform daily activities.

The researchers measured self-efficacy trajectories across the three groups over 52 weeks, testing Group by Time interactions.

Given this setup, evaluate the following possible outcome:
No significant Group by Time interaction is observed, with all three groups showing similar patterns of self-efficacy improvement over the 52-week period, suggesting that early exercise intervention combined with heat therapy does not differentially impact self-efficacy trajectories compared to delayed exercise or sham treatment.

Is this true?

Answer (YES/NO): YES